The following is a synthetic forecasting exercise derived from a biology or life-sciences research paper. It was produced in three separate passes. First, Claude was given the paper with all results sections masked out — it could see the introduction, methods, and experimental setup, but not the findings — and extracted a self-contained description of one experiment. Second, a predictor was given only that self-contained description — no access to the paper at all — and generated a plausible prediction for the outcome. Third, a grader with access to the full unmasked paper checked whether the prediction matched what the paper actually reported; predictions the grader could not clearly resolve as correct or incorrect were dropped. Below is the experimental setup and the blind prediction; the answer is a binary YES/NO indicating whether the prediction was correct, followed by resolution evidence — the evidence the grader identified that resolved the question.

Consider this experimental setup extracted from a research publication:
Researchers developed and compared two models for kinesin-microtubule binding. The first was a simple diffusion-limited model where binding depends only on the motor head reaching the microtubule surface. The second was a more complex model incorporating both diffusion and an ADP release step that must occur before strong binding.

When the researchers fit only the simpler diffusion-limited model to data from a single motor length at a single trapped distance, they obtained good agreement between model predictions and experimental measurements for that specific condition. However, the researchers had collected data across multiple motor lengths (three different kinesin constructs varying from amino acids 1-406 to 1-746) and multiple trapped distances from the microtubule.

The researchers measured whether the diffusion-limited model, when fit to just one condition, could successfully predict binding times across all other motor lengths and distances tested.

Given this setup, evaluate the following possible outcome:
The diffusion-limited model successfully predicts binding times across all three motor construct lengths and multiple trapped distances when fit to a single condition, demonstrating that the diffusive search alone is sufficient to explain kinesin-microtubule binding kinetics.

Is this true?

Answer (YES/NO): NO